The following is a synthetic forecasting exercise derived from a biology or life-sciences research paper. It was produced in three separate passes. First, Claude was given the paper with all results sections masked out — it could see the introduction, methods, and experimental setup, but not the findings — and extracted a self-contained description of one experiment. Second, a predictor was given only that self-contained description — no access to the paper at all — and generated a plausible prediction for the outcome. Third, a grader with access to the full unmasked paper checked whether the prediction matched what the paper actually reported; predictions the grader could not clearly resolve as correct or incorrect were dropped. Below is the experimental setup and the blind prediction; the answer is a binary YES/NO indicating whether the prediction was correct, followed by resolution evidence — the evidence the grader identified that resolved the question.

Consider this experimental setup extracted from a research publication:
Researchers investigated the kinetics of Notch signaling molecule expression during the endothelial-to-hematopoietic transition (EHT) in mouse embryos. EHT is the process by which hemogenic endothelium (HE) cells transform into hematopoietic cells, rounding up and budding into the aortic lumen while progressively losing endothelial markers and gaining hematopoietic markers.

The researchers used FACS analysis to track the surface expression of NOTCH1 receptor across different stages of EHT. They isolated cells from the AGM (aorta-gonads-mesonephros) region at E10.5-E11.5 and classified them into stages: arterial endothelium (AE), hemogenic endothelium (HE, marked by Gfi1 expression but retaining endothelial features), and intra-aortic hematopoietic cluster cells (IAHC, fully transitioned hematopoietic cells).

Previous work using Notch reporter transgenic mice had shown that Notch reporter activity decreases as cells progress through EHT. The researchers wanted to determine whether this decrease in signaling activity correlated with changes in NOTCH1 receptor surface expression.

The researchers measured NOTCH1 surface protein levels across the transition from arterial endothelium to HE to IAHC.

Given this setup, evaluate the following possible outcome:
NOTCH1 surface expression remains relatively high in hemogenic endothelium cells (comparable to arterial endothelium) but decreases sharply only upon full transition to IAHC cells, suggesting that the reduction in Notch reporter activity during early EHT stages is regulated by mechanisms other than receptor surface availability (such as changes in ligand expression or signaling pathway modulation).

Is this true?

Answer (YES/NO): NO